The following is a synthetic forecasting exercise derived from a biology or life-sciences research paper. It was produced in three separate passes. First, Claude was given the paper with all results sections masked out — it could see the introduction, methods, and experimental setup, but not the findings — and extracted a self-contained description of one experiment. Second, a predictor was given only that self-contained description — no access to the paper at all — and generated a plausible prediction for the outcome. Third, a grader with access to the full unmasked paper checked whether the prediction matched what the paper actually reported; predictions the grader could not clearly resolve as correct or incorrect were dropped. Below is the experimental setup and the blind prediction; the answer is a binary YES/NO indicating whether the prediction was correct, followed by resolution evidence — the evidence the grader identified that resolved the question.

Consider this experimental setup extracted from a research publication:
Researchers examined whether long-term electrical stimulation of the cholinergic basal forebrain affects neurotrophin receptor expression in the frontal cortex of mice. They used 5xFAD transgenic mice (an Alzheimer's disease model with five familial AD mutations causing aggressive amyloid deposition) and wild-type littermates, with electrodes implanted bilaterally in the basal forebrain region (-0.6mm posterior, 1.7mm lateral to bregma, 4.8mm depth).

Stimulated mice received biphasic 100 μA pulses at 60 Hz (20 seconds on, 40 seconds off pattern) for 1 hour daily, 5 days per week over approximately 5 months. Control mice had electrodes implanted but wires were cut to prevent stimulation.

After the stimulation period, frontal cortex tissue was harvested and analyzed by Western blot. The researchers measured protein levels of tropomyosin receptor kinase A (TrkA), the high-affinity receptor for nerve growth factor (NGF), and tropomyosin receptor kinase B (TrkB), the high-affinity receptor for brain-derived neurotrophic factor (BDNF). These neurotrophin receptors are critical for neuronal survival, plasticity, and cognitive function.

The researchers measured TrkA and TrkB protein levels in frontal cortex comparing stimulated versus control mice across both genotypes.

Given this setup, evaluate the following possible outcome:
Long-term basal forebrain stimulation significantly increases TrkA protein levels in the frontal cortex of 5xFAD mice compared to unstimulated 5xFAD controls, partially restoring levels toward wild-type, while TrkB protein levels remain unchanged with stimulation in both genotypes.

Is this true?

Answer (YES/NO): NO